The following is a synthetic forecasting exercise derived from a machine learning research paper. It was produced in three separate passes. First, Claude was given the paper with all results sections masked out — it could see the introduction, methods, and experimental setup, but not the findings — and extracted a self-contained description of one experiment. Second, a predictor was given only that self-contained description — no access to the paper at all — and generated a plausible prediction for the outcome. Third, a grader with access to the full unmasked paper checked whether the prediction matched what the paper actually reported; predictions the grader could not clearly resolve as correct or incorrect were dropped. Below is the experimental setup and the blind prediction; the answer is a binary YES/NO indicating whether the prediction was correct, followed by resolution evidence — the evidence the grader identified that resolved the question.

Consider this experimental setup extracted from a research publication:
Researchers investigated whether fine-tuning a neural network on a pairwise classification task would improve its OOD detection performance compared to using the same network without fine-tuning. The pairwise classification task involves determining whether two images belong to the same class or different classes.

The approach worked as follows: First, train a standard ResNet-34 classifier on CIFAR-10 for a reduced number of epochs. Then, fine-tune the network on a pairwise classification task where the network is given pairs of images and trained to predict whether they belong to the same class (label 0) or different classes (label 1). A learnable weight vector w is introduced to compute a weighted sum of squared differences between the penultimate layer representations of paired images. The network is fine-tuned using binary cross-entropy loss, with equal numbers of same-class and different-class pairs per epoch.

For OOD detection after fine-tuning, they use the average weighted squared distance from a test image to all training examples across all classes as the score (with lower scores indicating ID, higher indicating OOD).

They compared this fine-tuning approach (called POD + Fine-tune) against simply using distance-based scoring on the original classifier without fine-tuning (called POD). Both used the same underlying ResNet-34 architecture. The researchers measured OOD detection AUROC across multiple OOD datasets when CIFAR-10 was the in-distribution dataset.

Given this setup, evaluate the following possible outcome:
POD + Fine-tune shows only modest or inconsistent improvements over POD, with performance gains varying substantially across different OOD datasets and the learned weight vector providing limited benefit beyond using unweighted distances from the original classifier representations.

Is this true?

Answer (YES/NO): NO